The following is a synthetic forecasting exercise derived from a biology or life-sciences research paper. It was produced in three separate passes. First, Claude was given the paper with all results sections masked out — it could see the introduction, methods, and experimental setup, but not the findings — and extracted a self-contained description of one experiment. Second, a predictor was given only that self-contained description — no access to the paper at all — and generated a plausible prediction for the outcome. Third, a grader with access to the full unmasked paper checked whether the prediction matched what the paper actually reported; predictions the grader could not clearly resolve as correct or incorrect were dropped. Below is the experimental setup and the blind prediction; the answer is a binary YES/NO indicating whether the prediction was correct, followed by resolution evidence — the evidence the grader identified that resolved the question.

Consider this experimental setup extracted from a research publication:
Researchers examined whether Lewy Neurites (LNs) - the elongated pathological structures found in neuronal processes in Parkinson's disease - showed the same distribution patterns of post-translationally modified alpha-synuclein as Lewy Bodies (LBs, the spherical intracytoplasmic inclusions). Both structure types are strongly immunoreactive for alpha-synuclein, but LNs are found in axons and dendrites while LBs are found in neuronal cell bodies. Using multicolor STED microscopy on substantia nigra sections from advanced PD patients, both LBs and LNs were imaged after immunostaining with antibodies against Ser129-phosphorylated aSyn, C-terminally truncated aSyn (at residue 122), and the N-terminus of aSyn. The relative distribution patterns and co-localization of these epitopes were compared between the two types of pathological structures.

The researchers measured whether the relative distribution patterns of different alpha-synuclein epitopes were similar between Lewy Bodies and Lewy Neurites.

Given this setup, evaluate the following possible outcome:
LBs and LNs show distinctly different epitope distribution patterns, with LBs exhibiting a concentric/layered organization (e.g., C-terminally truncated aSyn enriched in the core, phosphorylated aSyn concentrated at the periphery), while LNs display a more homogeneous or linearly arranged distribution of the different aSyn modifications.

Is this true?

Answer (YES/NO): NO